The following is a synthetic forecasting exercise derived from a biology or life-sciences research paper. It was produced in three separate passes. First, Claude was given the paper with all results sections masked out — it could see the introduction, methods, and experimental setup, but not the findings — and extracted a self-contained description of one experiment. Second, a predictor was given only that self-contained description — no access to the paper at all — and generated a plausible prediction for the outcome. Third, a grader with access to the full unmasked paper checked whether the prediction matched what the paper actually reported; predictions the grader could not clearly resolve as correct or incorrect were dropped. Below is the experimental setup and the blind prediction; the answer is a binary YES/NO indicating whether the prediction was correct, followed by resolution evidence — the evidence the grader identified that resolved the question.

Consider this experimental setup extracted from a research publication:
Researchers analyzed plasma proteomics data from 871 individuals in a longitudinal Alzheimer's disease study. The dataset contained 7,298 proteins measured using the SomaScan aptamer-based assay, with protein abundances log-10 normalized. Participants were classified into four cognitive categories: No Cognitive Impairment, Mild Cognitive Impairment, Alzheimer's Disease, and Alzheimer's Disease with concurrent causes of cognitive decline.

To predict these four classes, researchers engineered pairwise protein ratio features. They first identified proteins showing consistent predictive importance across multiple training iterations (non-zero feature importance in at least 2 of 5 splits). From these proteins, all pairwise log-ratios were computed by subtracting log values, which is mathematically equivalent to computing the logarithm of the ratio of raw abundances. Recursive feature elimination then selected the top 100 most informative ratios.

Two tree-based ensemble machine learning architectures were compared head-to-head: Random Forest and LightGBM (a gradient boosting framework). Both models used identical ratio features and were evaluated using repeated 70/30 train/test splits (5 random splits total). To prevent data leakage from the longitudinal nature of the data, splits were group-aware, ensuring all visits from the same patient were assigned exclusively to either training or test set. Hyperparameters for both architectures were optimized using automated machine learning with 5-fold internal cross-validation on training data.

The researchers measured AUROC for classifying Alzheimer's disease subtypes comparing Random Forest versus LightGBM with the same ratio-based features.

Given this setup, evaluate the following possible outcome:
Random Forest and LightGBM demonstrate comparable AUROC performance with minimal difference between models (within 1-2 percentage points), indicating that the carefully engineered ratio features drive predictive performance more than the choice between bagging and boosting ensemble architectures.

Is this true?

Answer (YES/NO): NO